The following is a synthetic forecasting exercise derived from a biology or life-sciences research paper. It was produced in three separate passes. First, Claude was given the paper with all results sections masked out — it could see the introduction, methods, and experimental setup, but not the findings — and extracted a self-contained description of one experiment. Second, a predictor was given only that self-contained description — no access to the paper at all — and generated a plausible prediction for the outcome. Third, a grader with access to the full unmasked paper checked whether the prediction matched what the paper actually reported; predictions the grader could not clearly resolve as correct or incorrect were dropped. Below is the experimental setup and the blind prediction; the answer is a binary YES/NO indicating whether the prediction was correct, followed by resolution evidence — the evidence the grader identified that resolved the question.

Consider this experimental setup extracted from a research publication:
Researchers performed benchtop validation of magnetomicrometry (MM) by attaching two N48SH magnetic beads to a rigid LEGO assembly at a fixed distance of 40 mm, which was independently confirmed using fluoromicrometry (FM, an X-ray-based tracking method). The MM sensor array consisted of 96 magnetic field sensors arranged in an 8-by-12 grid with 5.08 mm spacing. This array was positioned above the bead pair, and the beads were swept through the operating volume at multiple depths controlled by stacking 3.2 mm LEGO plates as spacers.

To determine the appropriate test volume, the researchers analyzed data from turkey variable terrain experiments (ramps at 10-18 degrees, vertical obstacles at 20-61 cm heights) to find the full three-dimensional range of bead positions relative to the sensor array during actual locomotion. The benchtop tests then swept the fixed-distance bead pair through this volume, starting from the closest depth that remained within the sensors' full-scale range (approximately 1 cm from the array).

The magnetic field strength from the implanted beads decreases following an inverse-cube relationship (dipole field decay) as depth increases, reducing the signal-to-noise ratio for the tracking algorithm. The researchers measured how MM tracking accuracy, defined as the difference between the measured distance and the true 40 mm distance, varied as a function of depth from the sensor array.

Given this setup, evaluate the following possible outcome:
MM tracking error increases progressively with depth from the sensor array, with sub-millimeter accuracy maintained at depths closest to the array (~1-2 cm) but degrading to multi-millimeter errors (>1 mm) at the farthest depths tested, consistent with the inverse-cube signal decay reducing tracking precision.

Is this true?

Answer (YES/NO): NO